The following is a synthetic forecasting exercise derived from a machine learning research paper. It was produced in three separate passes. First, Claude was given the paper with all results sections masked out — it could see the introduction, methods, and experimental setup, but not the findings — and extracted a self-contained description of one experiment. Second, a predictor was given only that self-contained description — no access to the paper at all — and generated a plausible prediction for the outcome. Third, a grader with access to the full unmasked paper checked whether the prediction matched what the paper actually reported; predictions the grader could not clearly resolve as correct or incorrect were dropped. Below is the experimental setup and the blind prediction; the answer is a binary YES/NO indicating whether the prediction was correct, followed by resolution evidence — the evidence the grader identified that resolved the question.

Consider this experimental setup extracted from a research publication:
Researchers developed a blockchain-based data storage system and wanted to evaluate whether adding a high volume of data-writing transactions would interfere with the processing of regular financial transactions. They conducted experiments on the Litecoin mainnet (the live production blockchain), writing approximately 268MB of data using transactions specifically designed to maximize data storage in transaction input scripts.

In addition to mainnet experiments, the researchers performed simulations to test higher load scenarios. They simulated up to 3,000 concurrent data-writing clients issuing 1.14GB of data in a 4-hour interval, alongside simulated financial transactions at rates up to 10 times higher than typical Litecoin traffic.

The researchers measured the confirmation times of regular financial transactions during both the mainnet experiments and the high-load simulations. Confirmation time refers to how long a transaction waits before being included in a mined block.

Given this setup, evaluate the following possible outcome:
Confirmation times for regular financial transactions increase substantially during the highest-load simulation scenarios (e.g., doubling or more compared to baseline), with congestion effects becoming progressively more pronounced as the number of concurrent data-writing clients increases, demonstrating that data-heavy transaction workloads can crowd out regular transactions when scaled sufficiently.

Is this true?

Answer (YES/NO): NO